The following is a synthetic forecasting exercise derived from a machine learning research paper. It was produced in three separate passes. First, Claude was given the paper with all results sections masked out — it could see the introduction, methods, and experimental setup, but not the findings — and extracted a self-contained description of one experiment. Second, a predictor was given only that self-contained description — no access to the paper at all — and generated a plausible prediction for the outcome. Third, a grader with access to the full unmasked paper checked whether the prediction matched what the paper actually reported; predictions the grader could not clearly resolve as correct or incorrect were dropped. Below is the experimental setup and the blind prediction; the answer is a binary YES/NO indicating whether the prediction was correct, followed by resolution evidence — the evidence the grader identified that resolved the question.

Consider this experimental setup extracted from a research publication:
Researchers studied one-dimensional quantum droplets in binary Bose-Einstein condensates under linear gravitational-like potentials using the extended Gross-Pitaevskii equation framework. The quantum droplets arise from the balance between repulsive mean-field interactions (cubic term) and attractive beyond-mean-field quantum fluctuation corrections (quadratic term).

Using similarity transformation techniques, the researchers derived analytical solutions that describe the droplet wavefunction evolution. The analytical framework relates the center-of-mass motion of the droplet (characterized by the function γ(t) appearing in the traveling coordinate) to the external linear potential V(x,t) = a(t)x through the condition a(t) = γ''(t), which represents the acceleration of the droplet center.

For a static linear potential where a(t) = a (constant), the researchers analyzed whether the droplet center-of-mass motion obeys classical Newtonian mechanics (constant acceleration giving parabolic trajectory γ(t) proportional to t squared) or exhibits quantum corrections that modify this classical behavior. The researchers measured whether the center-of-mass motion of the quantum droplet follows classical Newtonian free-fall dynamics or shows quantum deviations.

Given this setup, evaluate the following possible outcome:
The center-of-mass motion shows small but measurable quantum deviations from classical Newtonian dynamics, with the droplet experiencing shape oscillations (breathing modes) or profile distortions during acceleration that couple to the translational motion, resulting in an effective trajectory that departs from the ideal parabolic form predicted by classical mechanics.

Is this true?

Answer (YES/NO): NO